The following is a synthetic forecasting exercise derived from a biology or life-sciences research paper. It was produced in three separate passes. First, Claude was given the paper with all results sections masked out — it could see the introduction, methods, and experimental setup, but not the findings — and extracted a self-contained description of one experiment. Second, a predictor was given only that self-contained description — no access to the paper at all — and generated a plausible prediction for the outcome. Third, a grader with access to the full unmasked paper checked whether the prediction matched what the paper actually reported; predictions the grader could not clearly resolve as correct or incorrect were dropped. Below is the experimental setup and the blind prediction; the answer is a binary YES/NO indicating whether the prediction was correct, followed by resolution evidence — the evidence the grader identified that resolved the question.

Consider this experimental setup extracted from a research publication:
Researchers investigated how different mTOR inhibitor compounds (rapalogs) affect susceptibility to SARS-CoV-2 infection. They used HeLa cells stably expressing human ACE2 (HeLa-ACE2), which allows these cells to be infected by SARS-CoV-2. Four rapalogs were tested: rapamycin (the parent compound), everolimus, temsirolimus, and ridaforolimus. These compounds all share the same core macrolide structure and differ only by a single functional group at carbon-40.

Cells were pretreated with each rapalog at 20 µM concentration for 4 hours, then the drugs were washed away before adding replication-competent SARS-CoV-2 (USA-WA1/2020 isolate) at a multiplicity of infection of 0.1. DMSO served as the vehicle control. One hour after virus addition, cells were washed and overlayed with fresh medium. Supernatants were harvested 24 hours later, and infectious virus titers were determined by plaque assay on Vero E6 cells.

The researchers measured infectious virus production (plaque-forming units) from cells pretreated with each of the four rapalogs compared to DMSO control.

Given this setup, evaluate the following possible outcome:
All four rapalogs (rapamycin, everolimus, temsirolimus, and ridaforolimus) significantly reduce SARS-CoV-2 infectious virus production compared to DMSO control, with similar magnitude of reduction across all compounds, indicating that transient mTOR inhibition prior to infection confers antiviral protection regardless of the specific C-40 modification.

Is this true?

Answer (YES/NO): NO